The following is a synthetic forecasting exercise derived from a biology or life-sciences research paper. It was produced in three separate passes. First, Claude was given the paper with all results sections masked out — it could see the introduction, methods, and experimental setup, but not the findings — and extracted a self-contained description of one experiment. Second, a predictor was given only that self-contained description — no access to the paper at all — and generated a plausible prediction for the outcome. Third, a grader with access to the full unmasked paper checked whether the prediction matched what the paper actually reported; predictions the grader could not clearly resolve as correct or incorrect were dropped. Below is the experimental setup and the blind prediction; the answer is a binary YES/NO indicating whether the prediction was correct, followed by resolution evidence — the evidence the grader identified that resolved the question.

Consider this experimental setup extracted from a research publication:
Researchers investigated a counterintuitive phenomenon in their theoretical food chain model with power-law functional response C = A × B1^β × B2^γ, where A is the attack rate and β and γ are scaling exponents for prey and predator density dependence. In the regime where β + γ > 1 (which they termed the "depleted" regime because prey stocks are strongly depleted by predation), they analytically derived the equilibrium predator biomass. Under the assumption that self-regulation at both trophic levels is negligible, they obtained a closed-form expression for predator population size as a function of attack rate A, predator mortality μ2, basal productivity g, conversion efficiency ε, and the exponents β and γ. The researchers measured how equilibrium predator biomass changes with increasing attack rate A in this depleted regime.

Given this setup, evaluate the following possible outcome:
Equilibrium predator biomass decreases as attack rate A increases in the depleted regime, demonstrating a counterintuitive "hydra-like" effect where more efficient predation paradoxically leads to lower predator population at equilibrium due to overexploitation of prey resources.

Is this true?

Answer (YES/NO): YES